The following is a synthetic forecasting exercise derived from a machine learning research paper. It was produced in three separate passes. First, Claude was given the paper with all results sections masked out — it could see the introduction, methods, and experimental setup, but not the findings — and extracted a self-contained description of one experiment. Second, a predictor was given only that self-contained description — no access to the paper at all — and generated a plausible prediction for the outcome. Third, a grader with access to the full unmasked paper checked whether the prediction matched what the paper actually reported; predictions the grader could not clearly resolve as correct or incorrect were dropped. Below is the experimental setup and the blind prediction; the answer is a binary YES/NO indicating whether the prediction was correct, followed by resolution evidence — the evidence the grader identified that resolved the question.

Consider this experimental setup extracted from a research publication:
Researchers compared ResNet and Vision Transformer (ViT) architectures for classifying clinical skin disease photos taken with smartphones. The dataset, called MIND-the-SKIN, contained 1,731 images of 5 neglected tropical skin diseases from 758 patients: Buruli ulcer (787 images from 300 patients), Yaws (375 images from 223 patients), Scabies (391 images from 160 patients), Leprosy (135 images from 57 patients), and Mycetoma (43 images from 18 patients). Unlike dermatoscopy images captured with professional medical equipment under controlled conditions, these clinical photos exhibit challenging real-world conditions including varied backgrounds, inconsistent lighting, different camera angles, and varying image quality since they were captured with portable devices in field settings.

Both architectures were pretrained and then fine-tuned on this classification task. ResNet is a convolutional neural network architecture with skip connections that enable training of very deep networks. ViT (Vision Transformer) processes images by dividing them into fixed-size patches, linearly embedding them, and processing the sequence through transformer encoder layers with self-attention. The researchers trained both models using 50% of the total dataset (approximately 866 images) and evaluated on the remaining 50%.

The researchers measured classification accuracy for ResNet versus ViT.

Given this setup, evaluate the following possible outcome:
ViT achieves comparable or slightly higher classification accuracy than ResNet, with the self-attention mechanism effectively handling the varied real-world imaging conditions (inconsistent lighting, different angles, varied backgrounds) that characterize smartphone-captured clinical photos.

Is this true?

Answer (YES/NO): NO